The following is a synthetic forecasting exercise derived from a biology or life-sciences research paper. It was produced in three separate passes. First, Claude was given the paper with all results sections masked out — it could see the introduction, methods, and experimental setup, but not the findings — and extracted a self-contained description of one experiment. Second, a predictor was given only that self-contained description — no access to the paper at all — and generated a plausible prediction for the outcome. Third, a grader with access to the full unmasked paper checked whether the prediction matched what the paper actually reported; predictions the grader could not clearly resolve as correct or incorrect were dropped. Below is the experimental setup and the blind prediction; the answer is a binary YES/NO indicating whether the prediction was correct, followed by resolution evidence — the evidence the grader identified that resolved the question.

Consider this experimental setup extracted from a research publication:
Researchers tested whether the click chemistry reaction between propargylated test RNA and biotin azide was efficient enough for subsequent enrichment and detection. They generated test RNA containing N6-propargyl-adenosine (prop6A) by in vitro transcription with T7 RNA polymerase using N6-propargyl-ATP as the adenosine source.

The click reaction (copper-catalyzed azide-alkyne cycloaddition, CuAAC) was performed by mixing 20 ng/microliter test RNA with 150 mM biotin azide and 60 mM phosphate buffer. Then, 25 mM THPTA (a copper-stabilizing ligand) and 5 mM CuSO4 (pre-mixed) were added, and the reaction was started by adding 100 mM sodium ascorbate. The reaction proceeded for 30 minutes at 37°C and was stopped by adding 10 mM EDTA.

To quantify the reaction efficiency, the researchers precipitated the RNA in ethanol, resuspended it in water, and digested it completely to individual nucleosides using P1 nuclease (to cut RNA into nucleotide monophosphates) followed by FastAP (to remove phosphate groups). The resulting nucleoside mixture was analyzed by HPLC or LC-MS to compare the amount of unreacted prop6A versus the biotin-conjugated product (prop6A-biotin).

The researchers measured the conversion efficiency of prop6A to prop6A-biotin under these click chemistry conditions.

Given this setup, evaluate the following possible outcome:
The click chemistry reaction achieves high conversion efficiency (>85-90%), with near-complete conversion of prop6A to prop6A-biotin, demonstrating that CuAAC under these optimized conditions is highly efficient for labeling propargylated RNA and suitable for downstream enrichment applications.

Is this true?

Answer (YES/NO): YES